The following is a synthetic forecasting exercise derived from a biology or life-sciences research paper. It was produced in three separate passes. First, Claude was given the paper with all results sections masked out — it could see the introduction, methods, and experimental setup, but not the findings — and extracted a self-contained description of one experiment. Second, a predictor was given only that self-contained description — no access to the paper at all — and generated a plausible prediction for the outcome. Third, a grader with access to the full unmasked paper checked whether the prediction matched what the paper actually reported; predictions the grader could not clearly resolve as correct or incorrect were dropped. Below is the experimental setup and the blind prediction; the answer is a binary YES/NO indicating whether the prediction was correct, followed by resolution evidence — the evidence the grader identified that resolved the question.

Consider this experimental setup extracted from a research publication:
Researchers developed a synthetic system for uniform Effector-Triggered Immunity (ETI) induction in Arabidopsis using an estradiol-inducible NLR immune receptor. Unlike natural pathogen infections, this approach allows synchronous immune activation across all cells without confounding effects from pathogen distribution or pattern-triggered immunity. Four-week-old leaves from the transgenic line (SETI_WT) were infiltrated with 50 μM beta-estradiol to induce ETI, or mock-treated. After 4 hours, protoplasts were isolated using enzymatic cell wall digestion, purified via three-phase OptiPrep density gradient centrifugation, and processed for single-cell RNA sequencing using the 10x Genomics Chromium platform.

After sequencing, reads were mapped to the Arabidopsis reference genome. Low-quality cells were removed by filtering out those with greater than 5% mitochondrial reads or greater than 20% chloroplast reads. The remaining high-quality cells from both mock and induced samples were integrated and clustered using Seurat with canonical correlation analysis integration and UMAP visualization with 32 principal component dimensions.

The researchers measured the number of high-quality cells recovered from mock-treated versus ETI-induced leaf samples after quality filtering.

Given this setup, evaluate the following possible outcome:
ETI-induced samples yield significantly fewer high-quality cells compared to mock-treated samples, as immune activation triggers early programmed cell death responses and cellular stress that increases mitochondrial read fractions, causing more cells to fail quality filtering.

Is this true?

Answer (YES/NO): YES